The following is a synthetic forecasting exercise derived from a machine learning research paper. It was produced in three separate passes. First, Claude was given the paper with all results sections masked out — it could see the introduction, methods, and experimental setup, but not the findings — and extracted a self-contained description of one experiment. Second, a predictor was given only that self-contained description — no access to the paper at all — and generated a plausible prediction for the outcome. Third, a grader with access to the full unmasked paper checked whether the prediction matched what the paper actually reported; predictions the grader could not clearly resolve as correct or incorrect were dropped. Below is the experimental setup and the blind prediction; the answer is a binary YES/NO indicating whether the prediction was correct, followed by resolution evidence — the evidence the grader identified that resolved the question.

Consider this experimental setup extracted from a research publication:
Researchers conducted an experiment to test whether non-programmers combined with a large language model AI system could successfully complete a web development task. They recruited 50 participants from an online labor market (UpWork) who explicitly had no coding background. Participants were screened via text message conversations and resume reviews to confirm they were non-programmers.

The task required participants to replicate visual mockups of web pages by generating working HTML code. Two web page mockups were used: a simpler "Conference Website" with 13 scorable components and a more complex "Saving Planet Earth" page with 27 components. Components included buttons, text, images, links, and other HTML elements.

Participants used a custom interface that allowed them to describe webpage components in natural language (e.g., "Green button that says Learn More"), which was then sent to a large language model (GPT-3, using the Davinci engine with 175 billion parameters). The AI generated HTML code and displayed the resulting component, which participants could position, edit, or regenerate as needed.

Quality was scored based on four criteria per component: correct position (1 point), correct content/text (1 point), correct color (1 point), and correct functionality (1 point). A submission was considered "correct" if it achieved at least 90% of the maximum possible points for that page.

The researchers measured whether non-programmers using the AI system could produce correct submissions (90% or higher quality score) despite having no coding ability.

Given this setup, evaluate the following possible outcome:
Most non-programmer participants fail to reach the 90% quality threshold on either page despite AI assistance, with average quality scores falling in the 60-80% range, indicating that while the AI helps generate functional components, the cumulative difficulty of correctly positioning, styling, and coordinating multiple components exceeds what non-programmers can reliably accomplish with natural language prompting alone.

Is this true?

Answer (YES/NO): NO